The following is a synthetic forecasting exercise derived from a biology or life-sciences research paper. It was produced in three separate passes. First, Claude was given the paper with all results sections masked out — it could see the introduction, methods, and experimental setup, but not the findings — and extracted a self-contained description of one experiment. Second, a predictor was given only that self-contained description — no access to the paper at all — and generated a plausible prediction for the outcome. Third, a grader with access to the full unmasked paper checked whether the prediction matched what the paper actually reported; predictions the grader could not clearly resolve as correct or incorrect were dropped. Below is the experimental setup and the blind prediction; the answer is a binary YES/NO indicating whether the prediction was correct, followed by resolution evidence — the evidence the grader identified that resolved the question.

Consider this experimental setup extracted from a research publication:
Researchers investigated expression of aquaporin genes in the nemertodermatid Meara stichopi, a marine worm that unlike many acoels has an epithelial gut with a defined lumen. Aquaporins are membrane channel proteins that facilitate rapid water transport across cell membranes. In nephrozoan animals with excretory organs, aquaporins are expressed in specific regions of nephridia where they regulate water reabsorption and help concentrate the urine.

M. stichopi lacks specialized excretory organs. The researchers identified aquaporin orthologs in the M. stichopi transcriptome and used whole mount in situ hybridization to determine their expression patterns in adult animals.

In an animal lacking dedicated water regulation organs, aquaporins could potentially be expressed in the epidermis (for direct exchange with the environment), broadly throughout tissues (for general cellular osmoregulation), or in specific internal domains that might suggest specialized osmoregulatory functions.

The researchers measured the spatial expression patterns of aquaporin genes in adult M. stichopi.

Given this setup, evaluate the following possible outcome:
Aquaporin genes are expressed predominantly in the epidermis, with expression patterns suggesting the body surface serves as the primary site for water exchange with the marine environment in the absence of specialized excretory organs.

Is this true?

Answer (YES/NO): NO